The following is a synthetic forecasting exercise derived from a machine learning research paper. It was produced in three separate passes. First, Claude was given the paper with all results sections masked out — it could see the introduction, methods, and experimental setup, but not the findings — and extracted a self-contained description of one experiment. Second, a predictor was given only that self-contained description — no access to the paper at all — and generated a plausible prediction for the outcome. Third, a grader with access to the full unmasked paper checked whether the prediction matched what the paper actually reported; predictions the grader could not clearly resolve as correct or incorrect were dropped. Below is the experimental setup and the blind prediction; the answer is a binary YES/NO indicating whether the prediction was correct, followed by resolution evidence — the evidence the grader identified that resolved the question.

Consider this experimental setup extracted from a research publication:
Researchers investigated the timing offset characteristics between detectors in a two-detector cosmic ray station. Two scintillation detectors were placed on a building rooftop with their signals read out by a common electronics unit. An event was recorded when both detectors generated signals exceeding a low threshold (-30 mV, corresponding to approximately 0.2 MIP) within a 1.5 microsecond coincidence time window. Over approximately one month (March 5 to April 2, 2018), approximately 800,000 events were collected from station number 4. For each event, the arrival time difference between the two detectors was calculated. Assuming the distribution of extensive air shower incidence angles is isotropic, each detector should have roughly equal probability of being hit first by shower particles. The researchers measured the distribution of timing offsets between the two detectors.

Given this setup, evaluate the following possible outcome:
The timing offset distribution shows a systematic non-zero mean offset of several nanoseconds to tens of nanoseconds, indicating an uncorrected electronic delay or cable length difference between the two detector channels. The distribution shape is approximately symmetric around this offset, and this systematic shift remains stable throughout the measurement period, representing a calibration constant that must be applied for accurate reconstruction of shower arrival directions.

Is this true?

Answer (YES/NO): YES